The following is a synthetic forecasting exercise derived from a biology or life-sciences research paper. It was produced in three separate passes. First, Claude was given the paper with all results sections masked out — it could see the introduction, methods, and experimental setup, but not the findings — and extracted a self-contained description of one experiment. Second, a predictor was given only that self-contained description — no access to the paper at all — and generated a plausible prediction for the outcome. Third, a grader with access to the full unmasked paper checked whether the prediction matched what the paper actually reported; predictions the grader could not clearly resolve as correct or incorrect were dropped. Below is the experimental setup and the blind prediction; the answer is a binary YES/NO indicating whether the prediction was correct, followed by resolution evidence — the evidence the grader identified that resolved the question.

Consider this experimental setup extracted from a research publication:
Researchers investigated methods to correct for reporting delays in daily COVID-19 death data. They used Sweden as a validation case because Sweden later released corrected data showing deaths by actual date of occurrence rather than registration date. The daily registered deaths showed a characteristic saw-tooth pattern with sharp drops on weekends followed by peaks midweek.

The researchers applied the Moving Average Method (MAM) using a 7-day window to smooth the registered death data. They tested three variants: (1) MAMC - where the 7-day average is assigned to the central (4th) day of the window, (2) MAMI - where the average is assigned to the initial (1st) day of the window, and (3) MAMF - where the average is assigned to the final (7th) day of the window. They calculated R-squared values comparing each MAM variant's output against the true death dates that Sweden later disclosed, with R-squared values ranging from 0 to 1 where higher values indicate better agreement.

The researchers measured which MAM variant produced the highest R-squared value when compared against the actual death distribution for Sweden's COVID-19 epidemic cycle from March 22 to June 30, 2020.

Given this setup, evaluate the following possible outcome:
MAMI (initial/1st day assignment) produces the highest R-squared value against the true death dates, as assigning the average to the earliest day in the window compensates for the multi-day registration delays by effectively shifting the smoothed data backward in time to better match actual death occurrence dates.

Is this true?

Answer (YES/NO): YES